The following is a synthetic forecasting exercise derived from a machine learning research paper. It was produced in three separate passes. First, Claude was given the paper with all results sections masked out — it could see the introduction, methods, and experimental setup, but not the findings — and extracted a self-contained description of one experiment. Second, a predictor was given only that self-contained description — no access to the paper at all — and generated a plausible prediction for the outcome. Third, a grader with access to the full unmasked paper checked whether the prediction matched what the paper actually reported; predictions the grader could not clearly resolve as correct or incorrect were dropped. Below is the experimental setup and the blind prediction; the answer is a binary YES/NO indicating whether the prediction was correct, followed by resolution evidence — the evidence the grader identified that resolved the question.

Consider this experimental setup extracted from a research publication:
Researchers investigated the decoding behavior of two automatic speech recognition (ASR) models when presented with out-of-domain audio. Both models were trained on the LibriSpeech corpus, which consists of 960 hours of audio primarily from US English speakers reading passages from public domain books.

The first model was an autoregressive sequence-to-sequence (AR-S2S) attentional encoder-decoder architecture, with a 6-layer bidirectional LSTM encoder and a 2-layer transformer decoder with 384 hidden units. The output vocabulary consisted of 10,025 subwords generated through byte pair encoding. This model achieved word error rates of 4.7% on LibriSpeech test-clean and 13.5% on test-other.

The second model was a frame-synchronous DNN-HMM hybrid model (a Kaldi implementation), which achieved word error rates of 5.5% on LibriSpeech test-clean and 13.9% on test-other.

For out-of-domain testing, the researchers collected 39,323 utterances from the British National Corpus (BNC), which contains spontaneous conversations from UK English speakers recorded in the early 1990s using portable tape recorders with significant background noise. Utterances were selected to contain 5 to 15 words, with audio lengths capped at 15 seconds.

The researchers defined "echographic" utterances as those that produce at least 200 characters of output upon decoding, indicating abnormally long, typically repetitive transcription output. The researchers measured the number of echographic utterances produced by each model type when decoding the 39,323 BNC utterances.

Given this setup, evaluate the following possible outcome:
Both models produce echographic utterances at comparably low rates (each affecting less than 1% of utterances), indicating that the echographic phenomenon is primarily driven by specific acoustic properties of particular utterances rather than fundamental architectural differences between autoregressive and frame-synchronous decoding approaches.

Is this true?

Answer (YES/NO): NO